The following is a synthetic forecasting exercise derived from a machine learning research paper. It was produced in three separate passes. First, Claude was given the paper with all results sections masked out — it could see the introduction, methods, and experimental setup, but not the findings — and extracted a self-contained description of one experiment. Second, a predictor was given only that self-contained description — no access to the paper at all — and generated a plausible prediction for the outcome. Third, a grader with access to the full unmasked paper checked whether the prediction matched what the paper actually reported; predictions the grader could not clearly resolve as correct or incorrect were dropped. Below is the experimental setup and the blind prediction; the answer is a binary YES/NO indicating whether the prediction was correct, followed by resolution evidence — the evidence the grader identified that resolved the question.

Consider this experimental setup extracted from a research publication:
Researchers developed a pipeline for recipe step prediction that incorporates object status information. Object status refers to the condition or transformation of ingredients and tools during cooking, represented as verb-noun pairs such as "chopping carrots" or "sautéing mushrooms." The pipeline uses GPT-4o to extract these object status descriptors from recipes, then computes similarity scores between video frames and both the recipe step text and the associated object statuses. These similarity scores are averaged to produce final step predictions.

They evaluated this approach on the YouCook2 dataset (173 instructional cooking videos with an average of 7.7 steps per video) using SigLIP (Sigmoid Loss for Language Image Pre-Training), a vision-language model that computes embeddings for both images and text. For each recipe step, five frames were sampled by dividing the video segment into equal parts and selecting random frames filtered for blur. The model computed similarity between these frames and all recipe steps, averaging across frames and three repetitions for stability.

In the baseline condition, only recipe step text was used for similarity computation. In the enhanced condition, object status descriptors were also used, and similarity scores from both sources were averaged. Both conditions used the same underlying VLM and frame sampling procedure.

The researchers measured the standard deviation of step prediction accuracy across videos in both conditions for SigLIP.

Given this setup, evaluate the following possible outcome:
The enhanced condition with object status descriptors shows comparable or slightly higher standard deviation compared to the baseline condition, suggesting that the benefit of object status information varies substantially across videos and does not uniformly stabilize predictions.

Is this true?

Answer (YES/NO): NO